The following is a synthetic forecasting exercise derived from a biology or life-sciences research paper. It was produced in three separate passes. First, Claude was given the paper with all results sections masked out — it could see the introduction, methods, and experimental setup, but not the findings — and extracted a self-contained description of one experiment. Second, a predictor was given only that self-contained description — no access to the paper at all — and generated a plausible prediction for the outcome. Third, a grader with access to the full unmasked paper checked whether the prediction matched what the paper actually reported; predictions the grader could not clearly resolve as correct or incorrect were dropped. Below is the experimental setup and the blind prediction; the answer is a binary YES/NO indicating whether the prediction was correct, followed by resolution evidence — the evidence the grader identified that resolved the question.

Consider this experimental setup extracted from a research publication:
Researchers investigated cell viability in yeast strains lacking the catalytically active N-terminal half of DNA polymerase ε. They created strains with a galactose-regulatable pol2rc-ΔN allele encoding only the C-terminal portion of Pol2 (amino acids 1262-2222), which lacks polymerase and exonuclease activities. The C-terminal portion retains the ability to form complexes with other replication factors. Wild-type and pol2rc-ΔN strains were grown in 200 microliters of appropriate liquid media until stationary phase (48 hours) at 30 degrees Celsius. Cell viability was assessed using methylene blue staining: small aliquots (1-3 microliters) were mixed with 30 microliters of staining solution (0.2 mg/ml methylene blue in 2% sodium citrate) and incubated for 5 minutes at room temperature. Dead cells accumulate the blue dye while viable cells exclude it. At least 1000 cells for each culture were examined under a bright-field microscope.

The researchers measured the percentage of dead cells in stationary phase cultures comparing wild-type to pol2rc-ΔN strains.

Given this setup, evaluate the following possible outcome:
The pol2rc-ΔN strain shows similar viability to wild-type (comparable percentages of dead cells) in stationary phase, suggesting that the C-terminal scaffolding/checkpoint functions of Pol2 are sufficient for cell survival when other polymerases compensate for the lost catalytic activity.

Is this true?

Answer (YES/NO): NO